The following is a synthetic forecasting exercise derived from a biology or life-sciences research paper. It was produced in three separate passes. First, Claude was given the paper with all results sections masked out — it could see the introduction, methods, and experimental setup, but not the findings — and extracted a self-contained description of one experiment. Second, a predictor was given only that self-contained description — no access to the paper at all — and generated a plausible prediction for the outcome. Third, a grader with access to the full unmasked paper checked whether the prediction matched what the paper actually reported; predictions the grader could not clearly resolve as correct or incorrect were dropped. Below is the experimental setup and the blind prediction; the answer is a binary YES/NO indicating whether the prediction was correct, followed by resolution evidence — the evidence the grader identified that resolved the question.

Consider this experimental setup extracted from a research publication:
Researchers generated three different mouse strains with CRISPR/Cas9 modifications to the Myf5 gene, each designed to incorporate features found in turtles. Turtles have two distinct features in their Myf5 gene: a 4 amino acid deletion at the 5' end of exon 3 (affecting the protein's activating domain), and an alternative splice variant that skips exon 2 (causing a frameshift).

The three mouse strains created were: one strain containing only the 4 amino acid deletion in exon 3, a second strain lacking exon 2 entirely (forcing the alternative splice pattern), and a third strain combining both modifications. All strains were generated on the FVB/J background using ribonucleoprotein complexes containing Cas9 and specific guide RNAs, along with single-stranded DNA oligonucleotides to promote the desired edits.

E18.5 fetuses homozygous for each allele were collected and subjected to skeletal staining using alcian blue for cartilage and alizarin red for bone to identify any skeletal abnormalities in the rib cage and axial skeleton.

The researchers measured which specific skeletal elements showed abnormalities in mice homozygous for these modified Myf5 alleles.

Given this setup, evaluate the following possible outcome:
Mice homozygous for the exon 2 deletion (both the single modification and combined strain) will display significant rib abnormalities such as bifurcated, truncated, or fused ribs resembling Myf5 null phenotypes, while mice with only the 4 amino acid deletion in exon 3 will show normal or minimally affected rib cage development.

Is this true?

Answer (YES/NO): NO